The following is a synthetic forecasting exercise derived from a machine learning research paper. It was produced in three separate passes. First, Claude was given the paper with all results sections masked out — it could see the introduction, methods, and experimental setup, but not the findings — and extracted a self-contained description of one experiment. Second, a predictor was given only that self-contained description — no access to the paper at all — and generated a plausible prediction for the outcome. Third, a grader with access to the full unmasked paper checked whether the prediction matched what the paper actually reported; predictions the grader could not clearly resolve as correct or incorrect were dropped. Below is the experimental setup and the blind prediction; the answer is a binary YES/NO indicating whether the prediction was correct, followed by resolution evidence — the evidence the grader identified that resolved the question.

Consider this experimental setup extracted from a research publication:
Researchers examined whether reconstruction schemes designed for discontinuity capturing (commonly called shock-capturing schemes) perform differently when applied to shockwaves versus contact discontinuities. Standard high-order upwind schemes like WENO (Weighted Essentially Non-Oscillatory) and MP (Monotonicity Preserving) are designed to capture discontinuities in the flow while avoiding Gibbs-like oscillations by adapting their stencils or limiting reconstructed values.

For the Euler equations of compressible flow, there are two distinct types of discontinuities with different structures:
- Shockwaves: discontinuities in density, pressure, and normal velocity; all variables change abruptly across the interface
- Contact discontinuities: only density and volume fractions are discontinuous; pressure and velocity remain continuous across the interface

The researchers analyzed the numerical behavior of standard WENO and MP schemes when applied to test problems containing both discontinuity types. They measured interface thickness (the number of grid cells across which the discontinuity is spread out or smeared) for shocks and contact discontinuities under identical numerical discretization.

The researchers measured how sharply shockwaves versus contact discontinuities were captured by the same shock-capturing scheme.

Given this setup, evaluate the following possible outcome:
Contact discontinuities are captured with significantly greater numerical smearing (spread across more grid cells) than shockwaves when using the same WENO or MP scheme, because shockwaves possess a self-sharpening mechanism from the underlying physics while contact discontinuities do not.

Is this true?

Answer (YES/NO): YES